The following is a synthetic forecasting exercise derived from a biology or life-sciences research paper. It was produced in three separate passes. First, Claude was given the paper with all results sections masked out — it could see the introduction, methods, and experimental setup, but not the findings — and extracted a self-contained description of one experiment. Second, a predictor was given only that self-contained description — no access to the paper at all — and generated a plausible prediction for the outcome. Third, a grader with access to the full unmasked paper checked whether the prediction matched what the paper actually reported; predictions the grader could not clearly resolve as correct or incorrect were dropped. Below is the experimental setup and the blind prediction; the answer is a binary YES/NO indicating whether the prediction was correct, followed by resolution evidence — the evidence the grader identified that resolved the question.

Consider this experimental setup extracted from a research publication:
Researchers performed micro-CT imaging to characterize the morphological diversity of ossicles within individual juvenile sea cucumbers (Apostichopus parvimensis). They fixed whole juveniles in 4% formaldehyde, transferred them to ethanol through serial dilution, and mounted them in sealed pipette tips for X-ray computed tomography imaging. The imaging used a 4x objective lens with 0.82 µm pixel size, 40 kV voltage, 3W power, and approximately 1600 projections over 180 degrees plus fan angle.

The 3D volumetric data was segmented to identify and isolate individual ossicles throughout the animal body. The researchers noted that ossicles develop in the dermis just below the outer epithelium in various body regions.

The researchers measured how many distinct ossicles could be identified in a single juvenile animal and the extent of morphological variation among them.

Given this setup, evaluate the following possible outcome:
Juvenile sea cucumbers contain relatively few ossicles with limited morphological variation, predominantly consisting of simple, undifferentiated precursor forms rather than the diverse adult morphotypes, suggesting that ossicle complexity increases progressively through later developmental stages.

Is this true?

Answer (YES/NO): NO